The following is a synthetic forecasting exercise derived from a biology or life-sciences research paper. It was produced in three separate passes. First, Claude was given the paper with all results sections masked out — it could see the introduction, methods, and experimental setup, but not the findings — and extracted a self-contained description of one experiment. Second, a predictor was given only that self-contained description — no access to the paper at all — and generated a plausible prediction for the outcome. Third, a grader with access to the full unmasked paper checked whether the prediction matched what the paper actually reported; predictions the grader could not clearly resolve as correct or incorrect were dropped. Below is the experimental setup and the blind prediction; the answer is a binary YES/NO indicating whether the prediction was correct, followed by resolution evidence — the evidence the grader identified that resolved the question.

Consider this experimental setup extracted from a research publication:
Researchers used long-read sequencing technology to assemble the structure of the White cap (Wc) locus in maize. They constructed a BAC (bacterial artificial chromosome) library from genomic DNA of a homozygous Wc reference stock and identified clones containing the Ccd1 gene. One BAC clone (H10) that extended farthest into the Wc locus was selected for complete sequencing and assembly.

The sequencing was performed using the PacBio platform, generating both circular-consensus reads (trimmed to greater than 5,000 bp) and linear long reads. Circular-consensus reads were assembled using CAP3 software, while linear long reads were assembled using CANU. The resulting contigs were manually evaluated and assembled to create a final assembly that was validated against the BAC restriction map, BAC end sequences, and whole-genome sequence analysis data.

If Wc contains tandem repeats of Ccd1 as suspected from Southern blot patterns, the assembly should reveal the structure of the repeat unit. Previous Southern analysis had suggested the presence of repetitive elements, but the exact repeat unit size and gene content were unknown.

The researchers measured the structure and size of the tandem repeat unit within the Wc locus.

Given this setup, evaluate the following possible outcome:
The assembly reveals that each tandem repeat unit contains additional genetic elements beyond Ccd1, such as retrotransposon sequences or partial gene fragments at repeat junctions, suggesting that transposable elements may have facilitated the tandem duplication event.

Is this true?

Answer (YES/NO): YES